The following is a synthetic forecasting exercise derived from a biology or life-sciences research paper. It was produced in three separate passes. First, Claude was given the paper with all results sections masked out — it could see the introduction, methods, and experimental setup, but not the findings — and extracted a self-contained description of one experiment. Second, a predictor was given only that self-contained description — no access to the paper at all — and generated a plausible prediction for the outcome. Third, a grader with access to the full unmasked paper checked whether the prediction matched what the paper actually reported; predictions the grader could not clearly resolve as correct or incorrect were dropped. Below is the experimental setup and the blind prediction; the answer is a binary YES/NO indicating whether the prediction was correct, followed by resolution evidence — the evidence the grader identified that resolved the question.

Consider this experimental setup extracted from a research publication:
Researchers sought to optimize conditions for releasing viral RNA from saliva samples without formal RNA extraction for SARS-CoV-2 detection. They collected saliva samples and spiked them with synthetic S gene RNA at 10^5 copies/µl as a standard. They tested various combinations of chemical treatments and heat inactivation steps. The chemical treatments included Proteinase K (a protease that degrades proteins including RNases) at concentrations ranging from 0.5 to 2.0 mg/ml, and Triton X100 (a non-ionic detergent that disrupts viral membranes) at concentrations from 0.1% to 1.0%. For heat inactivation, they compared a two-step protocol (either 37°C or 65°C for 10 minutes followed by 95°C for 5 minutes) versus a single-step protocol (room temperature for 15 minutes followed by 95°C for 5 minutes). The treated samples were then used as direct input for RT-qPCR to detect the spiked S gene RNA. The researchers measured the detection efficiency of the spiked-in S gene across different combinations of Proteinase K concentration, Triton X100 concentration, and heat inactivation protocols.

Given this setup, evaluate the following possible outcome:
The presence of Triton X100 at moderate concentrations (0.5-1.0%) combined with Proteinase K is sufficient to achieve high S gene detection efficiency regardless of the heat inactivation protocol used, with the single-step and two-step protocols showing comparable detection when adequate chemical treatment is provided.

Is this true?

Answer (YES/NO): YES